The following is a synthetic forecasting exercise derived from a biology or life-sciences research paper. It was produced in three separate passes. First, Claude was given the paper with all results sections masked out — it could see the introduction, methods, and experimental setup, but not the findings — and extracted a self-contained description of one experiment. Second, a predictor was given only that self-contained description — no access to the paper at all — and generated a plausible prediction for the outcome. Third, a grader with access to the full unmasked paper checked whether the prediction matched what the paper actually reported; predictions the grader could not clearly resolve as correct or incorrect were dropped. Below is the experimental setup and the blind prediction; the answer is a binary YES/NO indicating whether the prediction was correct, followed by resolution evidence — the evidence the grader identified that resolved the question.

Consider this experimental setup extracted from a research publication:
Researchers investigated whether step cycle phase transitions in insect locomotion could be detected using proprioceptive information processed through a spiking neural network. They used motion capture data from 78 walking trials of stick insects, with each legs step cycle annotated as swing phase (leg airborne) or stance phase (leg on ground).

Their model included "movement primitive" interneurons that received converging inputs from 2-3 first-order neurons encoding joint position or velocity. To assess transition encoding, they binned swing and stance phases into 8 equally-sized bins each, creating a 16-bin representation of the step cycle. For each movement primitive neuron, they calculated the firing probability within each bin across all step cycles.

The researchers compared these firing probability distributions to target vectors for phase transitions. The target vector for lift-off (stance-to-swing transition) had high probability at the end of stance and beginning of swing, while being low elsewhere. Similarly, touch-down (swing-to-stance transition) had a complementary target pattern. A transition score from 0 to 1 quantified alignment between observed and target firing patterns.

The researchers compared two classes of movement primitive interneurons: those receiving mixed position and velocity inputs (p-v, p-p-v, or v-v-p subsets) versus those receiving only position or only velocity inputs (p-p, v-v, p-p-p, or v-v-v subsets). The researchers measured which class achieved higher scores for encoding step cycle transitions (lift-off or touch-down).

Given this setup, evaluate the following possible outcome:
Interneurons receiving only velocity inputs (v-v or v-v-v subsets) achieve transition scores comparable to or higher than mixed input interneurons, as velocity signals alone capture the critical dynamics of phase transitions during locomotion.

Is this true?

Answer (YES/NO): NO